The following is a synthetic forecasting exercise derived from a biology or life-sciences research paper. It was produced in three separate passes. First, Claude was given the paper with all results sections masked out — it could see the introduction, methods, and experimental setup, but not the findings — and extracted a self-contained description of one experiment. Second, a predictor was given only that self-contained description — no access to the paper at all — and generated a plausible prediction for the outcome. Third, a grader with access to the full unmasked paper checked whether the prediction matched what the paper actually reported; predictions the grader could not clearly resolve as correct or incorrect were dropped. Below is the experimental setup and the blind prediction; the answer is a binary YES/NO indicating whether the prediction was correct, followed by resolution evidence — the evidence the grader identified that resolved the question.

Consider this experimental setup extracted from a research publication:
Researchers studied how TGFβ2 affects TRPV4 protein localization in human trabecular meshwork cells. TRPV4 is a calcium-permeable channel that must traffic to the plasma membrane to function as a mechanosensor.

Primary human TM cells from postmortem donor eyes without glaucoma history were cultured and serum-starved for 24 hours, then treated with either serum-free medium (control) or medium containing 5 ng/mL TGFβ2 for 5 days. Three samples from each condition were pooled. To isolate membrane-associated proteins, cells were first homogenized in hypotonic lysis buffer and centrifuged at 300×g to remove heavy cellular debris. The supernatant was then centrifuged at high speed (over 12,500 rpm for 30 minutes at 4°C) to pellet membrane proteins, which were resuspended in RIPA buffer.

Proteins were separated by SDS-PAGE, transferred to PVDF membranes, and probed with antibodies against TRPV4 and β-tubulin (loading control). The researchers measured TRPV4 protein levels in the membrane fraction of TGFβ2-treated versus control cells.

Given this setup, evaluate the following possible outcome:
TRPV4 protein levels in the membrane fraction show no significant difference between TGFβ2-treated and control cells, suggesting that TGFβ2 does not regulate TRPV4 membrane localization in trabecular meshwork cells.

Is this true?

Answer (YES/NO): NO